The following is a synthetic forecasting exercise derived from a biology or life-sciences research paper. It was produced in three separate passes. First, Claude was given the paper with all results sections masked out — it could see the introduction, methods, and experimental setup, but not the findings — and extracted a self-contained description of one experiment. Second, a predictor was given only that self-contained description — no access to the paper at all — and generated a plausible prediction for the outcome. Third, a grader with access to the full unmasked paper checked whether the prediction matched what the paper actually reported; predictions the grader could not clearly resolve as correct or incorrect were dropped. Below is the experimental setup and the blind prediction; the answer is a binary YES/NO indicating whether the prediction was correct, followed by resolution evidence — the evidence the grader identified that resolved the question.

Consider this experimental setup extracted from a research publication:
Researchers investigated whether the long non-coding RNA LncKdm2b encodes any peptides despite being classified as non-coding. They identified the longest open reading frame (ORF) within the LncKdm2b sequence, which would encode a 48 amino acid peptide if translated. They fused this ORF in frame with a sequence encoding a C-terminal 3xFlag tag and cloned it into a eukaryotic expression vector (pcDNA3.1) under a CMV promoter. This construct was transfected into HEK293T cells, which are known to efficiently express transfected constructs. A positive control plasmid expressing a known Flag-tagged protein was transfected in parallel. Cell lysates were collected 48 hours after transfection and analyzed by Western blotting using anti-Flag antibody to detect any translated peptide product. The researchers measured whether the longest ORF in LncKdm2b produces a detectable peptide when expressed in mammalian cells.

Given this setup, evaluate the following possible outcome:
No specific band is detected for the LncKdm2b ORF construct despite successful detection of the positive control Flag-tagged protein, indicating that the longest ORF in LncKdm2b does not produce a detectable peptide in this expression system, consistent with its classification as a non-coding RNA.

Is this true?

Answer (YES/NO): YES